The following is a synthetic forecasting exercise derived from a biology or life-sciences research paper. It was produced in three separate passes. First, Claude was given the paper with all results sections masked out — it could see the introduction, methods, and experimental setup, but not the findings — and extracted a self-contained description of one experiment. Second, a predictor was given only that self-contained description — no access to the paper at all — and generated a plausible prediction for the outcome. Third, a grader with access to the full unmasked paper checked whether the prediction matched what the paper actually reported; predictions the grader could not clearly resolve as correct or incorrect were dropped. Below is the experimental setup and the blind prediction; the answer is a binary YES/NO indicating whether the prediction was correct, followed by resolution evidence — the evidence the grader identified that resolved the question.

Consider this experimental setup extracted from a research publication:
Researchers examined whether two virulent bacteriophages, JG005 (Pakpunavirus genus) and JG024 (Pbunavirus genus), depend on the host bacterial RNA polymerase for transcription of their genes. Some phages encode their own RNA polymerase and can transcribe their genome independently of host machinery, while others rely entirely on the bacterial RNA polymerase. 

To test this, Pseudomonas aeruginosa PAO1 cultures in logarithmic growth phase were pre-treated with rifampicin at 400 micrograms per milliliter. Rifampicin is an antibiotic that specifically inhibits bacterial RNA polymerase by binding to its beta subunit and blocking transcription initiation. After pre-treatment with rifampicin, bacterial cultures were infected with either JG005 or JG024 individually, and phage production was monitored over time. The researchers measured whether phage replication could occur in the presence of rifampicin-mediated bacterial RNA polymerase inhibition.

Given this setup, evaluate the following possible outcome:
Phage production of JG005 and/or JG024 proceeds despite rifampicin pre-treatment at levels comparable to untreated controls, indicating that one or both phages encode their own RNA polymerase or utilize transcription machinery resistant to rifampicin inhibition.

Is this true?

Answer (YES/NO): NO